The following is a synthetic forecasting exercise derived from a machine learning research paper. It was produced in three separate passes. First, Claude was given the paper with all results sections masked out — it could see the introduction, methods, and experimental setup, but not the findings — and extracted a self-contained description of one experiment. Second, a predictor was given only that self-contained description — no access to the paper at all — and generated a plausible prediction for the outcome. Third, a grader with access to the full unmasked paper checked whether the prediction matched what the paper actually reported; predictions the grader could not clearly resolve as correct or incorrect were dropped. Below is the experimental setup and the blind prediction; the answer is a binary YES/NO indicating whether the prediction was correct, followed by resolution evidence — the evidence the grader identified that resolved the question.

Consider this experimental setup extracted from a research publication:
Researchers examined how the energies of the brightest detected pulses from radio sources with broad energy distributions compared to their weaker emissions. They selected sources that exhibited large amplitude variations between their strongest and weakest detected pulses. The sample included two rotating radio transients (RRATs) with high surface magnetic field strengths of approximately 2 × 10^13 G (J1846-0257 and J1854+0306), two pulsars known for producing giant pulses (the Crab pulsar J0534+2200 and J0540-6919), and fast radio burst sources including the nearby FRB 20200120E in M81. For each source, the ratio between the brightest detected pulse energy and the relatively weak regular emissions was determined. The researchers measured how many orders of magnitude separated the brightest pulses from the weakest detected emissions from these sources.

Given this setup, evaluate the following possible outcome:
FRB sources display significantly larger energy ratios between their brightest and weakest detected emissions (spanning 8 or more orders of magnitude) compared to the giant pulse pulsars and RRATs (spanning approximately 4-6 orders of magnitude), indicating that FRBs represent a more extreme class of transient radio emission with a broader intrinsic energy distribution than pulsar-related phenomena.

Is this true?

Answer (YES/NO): NO